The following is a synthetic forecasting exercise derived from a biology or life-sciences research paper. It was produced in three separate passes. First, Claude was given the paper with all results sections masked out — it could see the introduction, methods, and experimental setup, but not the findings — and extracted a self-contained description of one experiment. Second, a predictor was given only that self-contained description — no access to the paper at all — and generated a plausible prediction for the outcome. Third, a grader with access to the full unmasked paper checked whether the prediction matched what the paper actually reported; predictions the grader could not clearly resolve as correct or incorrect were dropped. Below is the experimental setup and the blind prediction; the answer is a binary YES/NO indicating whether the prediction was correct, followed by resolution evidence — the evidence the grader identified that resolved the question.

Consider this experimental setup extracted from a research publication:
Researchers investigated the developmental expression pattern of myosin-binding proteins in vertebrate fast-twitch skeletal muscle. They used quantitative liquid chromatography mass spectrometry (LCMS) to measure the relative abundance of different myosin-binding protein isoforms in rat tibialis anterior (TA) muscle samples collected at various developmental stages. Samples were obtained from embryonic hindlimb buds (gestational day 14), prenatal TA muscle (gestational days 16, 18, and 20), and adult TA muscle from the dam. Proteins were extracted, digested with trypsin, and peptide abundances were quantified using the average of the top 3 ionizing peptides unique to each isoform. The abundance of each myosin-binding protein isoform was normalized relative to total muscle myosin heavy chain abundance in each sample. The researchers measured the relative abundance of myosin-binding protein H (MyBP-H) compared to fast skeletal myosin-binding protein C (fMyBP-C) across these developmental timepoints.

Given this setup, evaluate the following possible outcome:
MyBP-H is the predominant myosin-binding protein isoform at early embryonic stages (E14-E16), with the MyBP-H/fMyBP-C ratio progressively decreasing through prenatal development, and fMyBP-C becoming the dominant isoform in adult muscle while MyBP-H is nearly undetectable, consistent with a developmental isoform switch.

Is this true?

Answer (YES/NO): NO